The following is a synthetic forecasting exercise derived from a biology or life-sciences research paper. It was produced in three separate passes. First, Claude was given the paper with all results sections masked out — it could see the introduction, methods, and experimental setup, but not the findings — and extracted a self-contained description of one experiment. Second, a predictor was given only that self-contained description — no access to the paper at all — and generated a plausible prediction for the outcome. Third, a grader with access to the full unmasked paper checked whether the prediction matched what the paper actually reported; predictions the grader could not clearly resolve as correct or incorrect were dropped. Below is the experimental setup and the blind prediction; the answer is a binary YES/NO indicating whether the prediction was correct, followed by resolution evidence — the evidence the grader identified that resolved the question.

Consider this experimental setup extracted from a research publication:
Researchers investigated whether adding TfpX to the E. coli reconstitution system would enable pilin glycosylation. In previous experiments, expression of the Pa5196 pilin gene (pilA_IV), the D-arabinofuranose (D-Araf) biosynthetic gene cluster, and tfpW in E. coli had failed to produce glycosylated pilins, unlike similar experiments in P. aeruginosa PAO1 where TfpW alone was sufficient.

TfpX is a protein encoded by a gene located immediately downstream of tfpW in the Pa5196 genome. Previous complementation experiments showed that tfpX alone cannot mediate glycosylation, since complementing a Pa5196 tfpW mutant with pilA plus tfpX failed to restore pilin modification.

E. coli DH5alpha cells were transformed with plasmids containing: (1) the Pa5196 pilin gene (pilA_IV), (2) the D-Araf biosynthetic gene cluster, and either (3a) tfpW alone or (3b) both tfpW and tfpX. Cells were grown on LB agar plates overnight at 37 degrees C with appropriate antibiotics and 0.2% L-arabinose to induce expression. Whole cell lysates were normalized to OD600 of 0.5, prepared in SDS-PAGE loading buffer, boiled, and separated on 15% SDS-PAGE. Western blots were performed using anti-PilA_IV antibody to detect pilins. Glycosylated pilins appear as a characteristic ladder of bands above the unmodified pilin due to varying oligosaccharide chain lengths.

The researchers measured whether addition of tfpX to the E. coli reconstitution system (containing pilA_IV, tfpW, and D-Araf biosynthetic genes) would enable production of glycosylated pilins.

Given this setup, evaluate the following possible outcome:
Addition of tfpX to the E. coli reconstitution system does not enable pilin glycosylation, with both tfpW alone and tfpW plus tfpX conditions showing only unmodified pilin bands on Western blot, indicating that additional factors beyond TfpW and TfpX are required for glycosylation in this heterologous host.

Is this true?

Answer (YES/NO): NO